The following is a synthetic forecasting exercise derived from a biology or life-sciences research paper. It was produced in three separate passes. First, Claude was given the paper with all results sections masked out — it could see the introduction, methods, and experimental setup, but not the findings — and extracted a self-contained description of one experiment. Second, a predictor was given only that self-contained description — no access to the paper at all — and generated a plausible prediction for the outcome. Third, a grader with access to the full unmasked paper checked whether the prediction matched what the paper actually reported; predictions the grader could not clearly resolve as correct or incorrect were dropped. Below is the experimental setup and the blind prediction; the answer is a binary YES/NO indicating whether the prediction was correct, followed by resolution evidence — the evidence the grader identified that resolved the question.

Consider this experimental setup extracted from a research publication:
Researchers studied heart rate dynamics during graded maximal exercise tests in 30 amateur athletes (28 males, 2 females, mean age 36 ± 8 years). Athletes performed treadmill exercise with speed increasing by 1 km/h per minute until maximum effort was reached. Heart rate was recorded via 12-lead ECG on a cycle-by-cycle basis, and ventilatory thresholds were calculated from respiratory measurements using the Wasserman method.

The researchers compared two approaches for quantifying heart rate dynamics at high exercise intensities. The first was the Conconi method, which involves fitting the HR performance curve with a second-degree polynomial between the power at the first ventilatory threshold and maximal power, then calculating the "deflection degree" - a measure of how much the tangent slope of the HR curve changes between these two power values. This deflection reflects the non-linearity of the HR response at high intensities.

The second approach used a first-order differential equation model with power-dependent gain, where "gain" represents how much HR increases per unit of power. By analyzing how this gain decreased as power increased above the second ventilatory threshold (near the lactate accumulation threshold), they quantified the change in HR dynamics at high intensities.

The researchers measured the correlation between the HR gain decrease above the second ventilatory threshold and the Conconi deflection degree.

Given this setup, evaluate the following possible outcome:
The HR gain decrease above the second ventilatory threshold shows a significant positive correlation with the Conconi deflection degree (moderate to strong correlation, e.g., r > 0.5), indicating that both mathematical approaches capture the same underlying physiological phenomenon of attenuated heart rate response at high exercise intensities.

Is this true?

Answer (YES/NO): NO